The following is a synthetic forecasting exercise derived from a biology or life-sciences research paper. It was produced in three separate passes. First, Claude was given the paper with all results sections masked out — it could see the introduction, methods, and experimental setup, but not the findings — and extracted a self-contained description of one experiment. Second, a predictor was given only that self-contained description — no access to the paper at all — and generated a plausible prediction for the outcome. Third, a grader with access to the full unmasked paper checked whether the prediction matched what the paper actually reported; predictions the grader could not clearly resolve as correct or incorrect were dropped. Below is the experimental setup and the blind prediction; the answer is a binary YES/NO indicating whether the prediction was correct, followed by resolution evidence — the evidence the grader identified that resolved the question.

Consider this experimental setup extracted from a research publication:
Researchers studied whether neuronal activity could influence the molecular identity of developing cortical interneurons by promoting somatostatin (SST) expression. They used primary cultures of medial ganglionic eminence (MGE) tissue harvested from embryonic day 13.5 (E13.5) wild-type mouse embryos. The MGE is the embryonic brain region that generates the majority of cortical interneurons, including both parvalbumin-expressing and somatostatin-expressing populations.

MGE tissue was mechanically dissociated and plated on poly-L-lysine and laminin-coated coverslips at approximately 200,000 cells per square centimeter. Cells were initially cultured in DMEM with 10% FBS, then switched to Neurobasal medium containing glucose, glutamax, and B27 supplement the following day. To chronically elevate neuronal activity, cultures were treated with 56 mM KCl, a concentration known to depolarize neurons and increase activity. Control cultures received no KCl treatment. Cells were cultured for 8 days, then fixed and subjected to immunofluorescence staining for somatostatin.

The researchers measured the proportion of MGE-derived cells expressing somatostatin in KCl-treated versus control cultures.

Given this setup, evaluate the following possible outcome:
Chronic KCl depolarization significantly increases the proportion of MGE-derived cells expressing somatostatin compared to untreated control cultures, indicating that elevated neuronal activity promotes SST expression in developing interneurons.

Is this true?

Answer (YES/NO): YES